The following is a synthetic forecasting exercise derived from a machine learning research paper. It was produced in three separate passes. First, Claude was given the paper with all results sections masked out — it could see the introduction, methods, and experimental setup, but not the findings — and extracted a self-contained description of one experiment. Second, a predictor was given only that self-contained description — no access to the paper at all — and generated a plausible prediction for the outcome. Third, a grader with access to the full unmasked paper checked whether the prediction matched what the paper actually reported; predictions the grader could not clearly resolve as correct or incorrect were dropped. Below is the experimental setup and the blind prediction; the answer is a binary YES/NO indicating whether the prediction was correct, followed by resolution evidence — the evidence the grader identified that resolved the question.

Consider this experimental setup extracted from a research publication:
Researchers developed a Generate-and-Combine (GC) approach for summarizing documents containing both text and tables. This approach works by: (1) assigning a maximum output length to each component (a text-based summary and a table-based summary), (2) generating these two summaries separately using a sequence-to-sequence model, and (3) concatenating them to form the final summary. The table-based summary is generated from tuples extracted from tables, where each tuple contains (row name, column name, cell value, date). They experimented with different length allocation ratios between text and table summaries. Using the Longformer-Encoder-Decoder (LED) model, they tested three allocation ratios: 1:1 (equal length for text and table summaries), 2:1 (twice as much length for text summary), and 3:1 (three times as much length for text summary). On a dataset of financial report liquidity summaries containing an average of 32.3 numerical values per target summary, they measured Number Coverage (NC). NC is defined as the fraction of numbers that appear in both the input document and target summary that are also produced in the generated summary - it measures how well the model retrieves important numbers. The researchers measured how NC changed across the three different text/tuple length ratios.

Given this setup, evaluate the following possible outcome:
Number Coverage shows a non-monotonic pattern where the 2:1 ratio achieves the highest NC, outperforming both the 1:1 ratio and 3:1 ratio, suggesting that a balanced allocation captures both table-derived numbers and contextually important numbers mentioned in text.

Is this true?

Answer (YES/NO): NO